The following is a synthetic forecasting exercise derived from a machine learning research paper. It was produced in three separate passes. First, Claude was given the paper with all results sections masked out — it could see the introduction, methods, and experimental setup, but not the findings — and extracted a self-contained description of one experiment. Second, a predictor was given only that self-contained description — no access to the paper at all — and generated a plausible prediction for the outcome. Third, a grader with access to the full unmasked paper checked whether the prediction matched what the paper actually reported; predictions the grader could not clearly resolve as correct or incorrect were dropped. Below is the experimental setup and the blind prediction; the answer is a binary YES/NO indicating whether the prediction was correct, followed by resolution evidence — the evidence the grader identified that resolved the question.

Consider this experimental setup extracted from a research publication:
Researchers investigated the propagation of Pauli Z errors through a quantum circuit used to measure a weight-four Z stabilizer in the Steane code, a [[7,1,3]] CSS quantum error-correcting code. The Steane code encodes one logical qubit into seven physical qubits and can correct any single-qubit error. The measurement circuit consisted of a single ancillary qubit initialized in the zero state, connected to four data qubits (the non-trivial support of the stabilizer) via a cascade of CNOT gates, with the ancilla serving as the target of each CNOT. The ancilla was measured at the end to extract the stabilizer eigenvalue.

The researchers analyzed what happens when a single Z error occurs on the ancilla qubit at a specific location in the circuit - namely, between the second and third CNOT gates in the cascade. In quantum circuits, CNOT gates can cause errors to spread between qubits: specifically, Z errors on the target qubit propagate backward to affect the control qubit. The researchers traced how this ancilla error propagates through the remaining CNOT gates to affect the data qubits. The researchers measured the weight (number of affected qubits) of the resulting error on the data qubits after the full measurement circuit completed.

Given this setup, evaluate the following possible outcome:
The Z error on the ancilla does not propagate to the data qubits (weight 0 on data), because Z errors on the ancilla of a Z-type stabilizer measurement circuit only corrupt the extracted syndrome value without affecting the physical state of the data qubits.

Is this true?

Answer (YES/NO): NO